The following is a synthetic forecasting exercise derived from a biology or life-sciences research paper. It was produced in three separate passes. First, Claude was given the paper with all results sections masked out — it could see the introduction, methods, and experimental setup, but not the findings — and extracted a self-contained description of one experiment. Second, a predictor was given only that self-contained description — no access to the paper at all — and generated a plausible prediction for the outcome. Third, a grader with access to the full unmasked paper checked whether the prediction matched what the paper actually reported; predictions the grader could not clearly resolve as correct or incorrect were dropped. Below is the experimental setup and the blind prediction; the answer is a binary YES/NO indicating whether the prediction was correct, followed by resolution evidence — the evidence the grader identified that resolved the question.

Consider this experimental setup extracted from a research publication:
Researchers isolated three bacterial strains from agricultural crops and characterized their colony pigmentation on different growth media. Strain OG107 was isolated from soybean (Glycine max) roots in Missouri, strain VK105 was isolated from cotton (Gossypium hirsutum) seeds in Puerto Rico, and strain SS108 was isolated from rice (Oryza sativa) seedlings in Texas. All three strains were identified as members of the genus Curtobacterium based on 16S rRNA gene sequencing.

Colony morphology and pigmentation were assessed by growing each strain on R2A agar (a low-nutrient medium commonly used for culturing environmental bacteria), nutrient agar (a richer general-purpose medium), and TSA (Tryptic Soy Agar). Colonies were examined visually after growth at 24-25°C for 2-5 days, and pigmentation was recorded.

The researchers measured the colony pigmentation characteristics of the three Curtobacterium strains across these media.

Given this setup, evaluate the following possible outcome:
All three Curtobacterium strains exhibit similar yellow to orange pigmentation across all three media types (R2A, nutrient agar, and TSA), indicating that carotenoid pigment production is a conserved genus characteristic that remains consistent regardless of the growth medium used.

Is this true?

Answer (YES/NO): NO